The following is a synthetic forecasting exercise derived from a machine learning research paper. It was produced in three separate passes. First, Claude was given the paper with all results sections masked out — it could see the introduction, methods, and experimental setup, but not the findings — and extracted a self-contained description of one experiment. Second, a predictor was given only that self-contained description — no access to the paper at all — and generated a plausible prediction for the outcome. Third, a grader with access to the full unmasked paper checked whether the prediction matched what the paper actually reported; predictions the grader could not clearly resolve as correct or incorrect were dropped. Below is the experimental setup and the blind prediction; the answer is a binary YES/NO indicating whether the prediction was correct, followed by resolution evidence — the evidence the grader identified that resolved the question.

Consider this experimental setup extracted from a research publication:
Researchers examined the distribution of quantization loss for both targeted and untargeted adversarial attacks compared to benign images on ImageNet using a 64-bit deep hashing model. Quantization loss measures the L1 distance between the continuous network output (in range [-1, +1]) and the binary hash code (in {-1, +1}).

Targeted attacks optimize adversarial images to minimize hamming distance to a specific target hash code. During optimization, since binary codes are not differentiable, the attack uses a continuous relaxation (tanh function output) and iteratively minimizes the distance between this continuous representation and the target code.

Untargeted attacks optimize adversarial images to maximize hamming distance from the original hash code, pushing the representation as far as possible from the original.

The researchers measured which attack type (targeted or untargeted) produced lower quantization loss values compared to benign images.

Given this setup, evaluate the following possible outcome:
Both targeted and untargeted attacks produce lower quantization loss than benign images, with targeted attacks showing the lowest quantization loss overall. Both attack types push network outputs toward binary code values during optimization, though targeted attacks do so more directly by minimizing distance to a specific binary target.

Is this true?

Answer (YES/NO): NO